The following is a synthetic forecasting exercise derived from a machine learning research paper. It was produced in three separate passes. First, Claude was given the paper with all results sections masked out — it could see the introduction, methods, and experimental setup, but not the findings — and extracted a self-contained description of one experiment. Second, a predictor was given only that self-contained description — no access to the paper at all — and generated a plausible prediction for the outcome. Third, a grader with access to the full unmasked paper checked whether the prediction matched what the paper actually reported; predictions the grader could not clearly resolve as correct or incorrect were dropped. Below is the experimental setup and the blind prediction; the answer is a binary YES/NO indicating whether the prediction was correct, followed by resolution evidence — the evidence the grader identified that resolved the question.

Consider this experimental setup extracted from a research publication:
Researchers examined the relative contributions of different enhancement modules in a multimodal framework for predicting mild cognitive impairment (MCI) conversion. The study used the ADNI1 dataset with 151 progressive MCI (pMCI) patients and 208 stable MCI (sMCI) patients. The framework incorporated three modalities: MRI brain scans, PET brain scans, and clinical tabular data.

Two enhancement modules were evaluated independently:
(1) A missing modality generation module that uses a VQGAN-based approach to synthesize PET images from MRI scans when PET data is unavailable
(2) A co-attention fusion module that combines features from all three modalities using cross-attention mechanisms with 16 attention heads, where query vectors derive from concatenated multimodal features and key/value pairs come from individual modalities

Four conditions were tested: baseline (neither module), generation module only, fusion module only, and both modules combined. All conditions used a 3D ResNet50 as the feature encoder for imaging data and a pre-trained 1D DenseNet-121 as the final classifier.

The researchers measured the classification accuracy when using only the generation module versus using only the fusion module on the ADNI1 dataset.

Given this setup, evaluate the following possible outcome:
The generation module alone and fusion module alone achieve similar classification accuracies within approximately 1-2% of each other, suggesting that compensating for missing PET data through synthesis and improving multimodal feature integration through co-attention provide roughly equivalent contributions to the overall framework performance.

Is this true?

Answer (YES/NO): NO